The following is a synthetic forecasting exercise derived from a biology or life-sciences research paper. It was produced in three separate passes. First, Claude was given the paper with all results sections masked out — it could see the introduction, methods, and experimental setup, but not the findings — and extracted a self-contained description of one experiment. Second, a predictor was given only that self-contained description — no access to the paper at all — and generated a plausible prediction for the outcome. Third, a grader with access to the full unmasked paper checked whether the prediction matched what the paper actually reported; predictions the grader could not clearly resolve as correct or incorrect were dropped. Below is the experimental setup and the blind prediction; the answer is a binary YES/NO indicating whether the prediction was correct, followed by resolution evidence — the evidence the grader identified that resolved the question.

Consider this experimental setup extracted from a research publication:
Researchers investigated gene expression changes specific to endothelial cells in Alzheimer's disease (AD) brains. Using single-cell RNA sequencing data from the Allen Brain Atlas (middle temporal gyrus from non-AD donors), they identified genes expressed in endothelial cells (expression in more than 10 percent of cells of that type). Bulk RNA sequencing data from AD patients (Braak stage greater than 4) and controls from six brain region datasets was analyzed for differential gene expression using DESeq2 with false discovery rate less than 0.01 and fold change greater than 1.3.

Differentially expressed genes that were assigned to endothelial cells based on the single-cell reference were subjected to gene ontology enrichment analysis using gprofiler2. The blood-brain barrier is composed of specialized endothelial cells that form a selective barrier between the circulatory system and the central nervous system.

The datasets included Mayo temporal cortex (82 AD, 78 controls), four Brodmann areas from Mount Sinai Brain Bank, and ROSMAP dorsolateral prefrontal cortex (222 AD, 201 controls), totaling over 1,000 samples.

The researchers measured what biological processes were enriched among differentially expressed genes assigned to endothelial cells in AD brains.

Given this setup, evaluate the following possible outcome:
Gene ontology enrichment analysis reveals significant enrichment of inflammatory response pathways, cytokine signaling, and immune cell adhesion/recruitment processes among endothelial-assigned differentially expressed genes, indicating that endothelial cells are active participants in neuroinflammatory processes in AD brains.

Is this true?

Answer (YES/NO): NO